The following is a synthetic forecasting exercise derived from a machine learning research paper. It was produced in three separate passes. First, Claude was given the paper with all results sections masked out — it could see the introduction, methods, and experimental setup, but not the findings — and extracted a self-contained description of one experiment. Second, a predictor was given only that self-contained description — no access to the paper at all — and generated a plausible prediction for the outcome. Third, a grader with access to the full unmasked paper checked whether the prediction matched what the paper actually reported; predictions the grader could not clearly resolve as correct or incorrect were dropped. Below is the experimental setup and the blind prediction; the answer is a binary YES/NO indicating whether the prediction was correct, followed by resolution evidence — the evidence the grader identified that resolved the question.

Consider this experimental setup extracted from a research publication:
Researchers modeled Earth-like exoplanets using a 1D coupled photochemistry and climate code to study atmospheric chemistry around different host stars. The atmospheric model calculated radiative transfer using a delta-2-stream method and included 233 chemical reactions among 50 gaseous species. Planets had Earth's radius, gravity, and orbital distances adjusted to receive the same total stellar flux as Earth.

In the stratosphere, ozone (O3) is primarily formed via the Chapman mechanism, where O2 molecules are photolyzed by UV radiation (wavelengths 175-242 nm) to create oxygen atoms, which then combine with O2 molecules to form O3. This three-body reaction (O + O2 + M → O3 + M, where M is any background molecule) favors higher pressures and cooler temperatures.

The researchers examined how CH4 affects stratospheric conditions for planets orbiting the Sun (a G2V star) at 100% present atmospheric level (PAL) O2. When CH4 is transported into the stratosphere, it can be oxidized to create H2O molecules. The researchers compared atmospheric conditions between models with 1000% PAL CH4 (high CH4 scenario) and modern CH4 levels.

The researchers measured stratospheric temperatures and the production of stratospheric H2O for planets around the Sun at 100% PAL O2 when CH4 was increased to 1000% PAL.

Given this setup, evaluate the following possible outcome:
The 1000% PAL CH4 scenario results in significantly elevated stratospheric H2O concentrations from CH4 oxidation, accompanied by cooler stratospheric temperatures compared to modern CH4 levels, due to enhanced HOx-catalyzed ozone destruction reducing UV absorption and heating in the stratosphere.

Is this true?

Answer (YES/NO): NO